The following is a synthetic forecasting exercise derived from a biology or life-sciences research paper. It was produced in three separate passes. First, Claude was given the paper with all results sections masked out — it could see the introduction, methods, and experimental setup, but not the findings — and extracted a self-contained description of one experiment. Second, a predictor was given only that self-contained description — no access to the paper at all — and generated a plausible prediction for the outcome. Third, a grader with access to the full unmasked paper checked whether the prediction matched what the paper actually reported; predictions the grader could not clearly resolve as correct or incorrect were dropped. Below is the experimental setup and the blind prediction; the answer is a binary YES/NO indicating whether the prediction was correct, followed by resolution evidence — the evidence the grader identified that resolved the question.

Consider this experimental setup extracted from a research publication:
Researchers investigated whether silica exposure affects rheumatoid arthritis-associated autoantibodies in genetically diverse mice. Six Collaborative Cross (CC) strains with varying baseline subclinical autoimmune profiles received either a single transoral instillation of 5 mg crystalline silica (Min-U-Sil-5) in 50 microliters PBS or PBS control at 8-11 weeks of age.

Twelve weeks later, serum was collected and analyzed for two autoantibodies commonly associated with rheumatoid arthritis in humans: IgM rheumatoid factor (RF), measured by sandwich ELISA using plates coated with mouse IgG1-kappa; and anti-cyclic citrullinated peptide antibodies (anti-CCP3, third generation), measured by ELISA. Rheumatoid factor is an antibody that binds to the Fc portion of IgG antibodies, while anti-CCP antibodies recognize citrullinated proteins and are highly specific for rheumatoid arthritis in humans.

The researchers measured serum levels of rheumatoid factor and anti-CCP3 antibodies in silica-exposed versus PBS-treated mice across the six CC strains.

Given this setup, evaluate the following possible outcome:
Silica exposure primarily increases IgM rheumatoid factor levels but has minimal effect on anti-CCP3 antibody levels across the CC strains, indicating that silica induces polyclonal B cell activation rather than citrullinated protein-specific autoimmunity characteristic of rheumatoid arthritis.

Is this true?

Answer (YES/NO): NO